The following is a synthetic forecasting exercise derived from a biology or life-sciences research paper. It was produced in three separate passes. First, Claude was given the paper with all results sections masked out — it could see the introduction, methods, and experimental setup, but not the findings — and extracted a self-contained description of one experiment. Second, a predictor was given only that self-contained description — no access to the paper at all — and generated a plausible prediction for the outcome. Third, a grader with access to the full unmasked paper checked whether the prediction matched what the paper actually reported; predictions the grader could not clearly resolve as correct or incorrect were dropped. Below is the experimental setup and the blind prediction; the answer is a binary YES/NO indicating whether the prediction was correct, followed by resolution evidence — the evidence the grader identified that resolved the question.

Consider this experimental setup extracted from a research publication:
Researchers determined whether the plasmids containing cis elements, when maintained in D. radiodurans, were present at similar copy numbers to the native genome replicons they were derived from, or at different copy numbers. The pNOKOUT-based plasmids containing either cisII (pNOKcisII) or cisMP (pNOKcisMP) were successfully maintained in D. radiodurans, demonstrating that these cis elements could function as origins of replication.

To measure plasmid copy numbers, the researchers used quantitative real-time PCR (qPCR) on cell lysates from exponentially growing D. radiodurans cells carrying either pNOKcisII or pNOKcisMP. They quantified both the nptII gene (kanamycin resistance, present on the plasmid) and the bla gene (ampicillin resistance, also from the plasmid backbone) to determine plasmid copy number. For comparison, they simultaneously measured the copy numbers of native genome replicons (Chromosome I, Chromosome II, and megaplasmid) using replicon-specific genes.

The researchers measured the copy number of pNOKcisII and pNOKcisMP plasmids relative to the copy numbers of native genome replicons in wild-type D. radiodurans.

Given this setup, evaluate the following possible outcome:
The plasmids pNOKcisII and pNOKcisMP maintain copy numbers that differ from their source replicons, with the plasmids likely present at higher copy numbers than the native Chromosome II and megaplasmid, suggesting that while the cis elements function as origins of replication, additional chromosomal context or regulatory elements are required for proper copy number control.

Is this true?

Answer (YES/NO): NO